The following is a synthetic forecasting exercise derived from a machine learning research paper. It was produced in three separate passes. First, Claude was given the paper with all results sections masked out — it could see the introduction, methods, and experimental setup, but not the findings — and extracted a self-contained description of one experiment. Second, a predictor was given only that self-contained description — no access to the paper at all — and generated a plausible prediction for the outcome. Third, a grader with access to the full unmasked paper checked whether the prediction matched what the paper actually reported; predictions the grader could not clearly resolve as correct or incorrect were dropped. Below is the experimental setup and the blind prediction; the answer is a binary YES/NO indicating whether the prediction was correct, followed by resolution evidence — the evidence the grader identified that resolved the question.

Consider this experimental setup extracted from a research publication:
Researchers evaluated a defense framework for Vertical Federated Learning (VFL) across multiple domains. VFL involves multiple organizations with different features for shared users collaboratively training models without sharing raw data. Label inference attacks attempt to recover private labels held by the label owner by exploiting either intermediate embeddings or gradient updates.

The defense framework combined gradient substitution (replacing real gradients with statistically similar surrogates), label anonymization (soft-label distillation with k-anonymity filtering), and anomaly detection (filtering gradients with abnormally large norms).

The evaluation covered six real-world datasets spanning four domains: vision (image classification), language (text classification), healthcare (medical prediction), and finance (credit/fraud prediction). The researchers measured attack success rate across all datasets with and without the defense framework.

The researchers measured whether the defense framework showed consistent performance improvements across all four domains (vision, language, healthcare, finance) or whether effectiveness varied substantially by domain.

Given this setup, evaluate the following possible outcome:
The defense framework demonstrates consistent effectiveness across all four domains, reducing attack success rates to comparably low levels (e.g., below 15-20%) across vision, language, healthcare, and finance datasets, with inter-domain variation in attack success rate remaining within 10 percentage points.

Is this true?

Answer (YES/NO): NO